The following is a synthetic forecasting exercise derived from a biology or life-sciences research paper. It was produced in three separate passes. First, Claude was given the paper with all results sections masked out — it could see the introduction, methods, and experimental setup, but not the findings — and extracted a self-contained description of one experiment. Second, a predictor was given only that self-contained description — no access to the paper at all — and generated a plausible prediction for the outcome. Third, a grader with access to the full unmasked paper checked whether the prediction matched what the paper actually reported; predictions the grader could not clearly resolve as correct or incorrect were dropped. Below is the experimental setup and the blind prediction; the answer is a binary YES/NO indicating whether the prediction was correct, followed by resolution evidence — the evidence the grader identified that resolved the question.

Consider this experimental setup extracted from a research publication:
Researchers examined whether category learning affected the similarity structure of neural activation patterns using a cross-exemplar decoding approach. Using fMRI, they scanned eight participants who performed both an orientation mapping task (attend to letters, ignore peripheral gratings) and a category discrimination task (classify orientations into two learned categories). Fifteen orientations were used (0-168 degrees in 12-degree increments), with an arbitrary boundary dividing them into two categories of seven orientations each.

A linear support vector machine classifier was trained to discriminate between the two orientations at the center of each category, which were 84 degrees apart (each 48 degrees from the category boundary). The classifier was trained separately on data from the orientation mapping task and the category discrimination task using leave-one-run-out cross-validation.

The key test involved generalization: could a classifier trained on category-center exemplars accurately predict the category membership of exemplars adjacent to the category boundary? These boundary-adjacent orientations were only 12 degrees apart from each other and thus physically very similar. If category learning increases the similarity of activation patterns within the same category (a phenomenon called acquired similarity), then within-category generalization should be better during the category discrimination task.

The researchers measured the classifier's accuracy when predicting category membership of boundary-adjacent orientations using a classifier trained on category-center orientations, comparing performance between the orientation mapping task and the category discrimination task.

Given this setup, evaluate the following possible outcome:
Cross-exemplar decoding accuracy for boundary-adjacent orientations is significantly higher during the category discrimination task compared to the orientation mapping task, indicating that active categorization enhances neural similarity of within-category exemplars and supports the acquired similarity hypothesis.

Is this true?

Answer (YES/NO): YES